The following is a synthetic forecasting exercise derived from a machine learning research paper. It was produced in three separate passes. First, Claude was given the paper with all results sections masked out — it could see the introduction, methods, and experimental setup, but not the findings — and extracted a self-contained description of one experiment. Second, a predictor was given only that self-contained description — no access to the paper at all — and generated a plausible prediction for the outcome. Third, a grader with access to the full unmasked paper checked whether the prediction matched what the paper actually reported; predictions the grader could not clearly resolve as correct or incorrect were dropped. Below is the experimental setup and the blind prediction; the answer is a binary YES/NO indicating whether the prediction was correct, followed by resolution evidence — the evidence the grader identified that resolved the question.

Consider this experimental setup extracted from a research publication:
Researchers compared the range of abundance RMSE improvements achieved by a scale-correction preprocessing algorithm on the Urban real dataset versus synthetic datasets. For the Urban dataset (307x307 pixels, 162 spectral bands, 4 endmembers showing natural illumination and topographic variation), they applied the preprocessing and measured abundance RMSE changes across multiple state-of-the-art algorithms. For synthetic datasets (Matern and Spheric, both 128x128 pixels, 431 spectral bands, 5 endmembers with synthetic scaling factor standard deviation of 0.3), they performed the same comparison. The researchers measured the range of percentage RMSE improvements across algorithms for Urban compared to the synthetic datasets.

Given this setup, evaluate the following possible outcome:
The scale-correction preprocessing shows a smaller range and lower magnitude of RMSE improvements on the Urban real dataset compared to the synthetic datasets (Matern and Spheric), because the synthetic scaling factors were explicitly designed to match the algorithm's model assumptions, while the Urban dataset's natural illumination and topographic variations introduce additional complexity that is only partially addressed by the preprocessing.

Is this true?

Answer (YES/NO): YES